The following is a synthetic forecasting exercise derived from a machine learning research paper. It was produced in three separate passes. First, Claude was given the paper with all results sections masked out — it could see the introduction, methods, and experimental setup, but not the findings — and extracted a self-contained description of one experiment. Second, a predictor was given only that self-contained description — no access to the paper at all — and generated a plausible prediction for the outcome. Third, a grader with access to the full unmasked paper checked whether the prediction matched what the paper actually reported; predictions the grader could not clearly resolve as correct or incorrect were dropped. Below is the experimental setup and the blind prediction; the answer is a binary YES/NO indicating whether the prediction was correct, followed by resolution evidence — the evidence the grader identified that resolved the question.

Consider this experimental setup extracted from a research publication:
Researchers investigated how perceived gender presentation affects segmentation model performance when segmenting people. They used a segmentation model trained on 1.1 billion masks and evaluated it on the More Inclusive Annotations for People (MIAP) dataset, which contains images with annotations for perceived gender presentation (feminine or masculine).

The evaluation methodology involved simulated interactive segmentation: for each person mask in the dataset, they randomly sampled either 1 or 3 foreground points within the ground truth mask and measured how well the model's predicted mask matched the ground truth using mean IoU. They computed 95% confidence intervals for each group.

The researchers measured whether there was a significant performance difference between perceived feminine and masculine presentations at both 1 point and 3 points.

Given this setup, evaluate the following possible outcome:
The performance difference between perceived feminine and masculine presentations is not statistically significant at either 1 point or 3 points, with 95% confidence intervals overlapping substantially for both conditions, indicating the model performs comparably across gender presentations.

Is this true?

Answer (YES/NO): YES